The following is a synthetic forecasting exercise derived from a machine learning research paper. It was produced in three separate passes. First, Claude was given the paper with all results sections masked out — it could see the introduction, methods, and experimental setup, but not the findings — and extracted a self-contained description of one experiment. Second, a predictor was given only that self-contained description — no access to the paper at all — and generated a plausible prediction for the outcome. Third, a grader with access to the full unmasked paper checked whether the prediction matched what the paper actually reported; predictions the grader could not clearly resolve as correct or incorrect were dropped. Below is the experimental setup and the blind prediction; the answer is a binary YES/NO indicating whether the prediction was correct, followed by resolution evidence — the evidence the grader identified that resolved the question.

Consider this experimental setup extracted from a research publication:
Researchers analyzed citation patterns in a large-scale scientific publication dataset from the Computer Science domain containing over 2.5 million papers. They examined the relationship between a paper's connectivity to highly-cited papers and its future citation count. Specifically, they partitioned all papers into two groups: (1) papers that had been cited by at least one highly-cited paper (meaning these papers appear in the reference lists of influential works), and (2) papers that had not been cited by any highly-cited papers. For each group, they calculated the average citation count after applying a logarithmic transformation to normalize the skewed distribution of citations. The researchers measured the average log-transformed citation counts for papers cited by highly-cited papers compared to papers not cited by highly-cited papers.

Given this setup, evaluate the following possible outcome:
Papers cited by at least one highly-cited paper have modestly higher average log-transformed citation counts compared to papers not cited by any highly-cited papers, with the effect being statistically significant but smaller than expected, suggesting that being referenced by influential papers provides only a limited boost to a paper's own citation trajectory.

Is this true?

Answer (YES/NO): NO